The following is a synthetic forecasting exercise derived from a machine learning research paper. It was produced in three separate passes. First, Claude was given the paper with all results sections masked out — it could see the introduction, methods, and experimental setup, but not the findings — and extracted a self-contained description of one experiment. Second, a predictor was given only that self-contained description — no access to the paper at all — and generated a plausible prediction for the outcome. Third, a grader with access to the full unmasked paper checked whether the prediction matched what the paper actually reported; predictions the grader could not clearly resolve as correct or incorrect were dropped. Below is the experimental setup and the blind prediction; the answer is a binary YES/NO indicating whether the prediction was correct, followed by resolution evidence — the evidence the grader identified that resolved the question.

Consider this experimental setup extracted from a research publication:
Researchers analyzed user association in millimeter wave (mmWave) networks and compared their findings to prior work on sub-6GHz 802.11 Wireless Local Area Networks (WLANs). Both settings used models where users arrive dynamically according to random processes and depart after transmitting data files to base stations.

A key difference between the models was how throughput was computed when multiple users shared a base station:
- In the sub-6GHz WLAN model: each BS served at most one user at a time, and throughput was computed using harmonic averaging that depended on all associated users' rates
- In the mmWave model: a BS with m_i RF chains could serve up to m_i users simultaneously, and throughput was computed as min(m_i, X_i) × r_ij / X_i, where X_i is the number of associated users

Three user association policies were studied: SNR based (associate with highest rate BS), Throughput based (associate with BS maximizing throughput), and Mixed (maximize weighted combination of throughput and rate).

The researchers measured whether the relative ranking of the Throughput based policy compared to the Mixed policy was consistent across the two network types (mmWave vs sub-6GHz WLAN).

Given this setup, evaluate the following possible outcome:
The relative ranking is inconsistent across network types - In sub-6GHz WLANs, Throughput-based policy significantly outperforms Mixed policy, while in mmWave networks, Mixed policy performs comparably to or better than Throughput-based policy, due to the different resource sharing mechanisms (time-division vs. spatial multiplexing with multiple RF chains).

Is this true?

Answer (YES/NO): NO